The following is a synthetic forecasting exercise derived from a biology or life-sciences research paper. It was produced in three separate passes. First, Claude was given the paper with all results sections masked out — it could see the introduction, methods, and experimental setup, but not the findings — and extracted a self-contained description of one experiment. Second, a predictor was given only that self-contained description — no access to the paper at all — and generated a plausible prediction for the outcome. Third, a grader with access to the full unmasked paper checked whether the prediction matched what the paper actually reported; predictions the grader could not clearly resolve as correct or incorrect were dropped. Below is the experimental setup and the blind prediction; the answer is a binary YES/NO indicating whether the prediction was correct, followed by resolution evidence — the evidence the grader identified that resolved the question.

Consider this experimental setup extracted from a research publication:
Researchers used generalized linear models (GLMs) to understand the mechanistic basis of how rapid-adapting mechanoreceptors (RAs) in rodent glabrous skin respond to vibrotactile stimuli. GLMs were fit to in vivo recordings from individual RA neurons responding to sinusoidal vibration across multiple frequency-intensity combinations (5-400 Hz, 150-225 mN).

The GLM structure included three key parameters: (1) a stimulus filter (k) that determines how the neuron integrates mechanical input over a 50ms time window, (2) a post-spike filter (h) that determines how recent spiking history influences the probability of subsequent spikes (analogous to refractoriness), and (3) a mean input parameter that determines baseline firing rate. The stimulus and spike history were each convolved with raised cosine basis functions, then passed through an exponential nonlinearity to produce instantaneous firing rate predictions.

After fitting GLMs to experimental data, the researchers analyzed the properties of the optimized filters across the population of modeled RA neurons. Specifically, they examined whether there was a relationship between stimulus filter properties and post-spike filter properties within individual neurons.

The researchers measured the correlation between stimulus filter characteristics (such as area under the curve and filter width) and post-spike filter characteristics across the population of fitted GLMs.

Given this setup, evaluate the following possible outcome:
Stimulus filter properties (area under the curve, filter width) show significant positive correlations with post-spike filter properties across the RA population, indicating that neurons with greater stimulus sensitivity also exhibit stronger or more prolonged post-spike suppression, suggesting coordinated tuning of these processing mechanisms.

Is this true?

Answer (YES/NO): NO